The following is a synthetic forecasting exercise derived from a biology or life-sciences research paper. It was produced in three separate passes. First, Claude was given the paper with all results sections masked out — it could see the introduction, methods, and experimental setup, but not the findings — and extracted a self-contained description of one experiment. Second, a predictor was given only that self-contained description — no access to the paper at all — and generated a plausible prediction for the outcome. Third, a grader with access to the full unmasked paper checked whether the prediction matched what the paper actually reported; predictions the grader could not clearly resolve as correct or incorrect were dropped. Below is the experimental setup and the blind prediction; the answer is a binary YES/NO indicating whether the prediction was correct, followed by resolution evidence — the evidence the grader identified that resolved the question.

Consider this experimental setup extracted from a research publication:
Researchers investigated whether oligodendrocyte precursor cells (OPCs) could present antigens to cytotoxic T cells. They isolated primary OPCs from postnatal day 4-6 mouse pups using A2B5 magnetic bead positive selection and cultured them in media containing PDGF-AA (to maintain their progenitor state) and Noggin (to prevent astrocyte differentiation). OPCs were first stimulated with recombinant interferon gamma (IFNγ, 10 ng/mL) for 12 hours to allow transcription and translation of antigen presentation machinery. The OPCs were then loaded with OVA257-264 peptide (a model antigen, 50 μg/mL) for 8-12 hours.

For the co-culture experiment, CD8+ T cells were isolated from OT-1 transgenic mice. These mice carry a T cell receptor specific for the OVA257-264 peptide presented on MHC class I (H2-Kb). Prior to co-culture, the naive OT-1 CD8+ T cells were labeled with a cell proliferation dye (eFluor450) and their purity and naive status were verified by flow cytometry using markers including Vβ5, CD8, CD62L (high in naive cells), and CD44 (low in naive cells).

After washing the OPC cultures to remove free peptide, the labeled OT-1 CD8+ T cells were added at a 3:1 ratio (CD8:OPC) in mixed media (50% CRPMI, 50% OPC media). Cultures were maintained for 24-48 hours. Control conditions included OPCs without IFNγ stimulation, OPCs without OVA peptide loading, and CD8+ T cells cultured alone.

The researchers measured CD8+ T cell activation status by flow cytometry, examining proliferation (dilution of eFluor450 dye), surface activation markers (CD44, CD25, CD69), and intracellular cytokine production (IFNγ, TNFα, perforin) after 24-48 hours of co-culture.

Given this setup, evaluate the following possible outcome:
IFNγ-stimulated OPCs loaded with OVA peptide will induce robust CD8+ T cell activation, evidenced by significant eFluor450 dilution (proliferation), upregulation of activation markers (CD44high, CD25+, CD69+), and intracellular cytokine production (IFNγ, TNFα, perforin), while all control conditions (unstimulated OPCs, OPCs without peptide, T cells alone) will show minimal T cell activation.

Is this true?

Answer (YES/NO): YES